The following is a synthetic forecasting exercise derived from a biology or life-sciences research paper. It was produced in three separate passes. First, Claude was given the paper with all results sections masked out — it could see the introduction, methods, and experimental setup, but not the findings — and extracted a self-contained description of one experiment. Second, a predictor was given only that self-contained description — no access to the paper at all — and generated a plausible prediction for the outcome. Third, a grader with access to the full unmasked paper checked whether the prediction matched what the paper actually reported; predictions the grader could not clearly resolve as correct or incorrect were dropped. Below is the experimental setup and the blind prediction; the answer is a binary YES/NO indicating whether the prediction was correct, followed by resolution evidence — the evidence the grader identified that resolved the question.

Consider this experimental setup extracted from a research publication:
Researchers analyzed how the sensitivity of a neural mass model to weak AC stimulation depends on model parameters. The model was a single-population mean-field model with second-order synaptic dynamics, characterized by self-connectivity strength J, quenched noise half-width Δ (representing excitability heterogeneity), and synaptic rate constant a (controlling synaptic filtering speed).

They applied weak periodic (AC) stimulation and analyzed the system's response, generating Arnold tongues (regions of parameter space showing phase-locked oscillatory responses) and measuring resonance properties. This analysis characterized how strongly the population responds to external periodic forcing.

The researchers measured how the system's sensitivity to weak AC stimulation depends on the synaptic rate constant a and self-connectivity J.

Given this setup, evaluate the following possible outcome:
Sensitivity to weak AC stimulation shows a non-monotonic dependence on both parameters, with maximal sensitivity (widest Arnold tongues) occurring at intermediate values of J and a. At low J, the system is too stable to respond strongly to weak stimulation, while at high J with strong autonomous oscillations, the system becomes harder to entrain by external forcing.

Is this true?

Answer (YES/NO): NO